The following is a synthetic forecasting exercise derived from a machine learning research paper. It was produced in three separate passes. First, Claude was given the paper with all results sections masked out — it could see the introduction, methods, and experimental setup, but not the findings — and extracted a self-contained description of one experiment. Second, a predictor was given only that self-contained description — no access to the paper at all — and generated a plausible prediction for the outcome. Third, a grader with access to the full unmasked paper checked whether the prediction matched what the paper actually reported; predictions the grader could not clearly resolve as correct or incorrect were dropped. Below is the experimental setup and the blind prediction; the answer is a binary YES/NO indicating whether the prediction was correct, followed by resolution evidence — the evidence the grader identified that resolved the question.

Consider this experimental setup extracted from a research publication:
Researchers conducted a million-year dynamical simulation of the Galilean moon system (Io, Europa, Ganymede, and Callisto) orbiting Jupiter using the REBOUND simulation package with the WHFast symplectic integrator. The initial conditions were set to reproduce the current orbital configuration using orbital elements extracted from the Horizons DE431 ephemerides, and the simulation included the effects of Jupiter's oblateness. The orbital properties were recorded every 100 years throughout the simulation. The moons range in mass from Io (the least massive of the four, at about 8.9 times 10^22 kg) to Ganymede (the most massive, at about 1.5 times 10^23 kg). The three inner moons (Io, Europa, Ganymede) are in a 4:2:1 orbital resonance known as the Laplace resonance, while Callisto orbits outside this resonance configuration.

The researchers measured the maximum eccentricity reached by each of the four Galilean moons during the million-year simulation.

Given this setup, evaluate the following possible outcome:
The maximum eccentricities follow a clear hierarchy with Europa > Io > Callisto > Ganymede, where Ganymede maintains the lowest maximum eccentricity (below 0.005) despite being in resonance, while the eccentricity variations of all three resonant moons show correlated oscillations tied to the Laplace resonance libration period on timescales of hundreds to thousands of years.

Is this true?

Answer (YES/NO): NO